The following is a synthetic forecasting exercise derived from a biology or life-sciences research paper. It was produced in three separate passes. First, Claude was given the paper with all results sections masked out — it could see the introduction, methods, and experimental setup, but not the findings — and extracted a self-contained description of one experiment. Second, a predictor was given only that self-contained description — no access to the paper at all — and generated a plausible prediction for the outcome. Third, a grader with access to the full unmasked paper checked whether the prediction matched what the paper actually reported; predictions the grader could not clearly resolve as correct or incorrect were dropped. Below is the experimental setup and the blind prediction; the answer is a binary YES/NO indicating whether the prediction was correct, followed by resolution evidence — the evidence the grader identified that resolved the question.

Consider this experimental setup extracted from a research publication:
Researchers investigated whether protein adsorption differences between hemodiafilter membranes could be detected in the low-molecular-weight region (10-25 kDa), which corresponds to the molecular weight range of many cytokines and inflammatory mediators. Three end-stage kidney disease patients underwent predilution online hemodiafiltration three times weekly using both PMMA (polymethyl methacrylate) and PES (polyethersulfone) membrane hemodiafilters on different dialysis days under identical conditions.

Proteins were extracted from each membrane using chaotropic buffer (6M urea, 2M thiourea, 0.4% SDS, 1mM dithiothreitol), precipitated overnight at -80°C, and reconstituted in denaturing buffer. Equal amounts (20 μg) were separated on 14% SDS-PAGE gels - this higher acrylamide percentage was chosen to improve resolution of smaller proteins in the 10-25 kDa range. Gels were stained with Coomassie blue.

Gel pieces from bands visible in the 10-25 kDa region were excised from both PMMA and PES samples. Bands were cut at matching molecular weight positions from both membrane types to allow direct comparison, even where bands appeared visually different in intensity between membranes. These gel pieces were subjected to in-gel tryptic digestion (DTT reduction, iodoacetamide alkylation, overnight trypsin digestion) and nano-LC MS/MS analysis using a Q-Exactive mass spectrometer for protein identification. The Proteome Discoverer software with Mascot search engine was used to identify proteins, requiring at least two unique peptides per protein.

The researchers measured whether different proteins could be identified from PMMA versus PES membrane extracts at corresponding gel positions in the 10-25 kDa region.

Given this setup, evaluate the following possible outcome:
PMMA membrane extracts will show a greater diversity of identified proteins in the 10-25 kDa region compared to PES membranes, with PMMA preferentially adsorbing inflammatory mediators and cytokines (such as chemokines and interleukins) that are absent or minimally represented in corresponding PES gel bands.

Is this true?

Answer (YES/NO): NO